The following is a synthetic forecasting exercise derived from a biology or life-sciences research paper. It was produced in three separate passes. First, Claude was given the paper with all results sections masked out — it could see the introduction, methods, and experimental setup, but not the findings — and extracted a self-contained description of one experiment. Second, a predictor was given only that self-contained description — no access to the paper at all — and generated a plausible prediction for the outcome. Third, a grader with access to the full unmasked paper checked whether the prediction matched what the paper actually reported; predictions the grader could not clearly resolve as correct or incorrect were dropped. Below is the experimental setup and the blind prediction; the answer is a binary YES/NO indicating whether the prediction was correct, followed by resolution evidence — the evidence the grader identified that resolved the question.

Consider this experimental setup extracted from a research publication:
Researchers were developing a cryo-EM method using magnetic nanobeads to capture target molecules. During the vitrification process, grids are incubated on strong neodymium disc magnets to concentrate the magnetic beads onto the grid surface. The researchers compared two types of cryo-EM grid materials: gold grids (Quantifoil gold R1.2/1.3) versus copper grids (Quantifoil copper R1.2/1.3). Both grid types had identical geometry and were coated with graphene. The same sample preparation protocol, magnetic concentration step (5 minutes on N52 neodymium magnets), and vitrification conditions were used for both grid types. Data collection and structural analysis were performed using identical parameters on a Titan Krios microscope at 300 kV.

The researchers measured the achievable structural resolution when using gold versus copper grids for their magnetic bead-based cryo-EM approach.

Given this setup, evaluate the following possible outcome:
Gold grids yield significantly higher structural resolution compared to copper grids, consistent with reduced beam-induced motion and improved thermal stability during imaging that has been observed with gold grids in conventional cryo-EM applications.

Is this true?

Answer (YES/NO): NO